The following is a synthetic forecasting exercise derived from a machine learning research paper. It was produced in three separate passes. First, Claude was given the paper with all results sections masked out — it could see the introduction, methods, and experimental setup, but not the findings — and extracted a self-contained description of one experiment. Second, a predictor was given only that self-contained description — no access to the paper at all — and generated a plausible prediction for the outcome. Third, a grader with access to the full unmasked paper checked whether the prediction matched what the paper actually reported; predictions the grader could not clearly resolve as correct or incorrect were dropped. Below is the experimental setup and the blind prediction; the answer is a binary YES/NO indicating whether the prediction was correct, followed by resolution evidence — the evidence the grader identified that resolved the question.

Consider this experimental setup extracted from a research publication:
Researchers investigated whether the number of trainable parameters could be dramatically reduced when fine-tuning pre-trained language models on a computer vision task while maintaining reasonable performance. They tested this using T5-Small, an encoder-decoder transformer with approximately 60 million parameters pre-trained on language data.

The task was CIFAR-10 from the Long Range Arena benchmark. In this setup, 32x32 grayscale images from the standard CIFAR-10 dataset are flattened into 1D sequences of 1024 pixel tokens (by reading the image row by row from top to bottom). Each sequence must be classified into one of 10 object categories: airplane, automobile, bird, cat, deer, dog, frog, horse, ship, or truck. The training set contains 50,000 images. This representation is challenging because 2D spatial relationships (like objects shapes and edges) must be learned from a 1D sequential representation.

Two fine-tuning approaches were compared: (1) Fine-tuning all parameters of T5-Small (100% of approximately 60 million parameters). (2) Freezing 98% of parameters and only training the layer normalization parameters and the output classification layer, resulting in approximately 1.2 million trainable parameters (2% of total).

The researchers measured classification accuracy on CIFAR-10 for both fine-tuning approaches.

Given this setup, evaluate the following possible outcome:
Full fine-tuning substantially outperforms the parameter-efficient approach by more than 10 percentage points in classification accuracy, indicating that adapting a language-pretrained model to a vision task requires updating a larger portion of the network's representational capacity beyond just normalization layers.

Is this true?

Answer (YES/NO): YES